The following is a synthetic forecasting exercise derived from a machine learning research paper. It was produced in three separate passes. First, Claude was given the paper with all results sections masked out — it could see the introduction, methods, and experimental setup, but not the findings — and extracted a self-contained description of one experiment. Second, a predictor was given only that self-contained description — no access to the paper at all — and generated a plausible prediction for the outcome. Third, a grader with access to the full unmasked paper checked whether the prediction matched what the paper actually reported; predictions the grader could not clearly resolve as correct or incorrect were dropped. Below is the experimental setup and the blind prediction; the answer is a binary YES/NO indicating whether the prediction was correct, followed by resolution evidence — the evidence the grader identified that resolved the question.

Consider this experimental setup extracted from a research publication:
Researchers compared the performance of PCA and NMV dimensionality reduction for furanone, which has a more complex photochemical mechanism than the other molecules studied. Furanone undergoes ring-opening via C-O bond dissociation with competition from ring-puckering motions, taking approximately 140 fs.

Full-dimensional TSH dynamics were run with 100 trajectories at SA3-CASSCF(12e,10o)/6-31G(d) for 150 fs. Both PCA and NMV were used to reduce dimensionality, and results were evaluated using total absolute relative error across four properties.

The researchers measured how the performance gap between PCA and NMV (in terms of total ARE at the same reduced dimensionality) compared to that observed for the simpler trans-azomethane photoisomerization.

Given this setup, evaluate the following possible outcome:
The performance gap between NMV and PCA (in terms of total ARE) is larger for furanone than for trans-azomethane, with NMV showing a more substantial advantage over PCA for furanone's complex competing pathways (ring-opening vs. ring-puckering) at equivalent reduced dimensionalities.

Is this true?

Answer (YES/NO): NO